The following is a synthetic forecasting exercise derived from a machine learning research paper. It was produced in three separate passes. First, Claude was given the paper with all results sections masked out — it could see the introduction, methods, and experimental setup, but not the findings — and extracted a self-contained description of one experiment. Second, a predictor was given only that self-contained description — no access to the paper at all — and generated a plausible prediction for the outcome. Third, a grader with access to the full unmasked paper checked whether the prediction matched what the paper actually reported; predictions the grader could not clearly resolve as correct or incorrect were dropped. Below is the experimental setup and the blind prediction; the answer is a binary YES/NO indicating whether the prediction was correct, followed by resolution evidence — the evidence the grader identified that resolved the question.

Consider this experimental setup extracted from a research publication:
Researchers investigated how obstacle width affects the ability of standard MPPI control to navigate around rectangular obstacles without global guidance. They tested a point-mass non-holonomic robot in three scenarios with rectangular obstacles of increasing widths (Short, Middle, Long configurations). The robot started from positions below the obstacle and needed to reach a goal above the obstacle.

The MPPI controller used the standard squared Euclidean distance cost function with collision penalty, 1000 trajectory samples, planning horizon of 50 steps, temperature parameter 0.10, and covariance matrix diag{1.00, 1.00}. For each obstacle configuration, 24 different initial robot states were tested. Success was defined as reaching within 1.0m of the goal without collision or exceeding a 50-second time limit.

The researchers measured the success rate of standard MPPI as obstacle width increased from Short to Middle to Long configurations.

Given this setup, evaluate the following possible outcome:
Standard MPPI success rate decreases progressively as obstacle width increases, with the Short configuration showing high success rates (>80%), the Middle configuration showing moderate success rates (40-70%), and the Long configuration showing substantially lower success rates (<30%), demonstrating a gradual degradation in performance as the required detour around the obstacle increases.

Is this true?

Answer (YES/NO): YES